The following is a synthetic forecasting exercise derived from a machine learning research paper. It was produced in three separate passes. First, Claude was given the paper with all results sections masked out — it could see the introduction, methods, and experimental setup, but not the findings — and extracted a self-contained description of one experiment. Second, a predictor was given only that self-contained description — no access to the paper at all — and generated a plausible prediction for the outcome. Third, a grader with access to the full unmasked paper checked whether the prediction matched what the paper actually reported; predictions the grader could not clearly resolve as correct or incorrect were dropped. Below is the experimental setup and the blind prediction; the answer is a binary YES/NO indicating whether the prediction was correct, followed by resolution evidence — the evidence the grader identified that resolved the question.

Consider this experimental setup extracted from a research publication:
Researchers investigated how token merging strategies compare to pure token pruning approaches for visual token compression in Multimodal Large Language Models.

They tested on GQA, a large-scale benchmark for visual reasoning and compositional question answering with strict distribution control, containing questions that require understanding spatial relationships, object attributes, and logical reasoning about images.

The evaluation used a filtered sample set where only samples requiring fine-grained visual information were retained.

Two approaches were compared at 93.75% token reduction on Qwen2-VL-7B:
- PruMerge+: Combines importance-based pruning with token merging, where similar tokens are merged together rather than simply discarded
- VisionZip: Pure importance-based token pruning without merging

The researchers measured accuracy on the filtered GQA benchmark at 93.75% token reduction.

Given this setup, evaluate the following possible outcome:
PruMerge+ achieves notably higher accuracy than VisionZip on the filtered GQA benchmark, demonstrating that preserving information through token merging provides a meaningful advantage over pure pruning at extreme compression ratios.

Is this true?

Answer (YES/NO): NO